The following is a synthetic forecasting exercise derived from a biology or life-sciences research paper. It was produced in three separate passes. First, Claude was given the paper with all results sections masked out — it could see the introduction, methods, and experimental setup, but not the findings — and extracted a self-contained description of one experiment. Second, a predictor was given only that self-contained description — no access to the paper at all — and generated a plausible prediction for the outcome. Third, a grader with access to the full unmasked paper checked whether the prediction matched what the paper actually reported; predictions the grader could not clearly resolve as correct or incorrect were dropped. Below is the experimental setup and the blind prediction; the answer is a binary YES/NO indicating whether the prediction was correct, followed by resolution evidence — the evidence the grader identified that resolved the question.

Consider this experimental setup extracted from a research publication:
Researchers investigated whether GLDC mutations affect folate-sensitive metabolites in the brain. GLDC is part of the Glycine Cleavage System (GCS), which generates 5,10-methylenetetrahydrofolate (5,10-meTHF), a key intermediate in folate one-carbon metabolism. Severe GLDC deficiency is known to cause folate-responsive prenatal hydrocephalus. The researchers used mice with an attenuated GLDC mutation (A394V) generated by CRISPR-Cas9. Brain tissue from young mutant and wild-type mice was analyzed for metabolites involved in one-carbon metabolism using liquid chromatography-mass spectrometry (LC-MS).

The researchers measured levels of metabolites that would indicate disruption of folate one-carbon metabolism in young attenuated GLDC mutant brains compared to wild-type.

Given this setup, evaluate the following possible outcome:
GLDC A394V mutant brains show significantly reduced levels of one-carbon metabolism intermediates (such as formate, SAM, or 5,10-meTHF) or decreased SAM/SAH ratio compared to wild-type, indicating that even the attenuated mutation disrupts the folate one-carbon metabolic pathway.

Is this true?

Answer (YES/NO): NO